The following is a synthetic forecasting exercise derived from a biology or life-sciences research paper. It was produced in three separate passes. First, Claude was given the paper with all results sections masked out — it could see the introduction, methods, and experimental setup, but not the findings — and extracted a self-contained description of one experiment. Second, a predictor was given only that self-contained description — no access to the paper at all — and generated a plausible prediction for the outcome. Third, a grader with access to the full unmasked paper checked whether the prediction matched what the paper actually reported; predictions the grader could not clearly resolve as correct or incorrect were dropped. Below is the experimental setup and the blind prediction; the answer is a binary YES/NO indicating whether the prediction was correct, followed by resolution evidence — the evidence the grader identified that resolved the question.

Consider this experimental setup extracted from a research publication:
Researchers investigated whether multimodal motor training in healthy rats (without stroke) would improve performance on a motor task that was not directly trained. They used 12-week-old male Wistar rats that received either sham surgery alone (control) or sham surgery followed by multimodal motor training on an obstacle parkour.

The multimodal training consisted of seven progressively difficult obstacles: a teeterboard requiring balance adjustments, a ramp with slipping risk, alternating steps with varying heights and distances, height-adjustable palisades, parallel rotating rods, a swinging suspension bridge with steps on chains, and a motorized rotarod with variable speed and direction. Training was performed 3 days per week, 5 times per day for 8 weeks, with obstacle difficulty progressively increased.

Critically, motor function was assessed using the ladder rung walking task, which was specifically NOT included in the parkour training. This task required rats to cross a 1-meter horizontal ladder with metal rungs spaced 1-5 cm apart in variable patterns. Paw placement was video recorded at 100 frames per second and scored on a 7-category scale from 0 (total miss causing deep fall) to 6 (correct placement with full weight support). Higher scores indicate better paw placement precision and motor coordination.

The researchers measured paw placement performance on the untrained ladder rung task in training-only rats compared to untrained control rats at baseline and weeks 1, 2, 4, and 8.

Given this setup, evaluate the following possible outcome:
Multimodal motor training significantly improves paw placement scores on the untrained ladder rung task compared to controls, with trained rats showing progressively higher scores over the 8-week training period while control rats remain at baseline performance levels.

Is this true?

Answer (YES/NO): NO